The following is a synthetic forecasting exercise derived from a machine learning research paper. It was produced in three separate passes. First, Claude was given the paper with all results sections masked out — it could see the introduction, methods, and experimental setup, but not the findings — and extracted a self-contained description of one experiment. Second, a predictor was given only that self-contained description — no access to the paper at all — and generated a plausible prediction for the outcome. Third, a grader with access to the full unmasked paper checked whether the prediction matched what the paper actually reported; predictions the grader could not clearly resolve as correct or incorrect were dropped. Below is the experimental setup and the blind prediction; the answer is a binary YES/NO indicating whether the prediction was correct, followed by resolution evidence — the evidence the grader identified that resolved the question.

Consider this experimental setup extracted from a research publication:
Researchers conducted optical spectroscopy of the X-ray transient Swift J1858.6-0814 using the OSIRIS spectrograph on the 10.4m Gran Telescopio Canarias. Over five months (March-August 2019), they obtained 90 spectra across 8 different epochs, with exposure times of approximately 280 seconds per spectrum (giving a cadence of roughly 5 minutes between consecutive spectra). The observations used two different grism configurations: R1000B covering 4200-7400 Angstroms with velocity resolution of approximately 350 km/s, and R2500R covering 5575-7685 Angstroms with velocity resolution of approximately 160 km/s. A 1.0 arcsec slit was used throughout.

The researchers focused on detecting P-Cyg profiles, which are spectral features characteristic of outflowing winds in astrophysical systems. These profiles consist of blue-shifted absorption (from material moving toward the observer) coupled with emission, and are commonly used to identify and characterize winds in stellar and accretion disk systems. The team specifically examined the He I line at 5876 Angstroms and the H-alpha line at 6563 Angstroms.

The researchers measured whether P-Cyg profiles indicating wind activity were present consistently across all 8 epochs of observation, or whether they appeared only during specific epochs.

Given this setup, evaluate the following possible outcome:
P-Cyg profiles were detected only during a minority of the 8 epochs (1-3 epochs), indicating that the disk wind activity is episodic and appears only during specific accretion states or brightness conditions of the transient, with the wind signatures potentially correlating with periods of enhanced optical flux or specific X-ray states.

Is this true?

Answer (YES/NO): NO